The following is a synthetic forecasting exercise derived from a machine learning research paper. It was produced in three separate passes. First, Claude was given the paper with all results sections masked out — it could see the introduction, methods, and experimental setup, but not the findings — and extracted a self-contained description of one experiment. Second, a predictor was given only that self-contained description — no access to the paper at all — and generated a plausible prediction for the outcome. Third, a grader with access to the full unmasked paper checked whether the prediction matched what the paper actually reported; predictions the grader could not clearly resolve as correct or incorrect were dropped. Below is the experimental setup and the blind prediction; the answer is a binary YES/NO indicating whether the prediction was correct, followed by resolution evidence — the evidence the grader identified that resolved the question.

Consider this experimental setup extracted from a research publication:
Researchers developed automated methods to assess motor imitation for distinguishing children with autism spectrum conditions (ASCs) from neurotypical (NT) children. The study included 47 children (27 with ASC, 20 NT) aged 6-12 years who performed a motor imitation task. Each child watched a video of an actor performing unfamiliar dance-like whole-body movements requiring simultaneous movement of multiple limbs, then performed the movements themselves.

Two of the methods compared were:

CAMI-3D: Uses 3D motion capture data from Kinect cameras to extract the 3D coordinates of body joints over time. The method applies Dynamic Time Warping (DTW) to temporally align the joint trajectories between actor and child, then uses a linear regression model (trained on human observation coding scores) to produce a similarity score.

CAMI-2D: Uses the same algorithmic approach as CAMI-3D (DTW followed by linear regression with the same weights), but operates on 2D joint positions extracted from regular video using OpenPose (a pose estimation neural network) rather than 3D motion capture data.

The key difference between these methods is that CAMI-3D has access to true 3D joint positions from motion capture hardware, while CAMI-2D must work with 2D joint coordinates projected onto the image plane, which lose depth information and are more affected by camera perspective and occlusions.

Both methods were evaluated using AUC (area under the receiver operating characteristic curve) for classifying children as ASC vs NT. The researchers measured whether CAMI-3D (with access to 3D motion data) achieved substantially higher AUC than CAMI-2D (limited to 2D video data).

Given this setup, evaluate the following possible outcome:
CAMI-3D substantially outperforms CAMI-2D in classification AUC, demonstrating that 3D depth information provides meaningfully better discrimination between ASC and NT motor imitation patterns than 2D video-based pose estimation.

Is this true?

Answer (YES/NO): NO